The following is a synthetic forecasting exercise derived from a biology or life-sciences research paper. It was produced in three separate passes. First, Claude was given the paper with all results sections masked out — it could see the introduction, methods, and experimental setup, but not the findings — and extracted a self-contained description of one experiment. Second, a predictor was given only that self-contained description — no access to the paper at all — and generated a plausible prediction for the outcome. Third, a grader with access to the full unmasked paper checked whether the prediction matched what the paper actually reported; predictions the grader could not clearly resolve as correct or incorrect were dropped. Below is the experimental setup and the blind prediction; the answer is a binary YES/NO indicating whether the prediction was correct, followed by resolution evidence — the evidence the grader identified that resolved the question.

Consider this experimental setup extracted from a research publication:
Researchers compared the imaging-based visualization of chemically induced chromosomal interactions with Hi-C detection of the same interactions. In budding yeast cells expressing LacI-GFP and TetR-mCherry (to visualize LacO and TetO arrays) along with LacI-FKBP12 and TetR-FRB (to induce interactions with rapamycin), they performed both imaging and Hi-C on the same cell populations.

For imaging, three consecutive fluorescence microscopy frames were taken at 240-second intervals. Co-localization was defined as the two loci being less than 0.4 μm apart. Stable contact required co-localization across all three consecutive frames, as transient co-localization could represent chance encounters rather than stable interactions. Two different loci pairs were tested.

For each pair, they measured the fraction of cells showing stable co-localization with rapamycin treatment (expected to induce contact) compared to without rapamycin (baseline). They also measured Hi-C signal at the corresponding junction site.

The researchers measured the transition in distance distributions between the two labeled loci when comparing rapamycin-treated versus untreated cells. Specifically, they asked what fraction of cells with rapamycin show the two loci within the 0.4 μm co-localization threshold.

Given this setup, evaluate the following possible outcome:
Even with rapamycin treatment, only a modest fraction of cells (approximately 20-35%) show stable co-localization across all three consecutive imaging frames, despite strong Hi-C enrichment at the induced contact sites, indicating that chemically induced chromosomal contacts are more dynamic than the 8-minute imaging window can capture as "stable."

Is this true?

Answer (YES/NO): NO